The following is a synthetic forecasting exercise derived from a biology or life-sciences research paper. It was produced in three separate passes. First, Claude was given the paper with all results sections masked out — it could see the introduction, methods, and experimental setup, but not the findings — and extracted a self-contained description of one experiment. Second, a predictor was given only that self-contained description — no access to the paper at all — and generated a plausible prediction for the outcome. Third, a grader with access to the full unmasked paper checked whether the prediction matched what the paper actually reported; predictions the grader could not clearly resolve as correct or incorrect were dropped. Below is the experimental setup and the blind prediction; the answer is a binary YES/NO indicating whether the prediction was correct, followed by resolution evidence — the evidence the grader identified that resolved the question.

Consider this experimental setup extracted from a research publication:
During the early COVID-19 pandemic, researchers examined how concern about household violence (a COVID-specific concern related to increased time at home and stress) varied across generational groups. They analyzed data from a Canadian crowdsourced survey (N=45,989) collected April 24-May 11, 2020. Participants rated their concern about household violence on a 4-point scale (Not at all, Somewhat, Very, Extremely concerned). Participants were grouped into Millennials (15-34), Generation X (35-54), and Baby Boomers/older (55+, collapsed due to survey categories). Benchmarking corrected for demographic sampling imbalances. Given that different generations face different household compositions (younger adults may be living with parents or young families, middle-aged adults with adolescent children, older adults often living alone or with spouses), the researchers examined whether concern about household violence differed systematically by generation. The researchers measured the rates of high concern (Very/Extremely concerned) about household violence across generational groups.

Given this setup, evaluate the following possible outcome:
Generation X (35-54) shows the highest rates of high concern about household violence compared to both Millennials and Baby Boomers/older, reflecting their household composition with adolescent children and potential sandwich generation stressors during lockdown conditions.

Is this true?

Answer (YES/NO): NO